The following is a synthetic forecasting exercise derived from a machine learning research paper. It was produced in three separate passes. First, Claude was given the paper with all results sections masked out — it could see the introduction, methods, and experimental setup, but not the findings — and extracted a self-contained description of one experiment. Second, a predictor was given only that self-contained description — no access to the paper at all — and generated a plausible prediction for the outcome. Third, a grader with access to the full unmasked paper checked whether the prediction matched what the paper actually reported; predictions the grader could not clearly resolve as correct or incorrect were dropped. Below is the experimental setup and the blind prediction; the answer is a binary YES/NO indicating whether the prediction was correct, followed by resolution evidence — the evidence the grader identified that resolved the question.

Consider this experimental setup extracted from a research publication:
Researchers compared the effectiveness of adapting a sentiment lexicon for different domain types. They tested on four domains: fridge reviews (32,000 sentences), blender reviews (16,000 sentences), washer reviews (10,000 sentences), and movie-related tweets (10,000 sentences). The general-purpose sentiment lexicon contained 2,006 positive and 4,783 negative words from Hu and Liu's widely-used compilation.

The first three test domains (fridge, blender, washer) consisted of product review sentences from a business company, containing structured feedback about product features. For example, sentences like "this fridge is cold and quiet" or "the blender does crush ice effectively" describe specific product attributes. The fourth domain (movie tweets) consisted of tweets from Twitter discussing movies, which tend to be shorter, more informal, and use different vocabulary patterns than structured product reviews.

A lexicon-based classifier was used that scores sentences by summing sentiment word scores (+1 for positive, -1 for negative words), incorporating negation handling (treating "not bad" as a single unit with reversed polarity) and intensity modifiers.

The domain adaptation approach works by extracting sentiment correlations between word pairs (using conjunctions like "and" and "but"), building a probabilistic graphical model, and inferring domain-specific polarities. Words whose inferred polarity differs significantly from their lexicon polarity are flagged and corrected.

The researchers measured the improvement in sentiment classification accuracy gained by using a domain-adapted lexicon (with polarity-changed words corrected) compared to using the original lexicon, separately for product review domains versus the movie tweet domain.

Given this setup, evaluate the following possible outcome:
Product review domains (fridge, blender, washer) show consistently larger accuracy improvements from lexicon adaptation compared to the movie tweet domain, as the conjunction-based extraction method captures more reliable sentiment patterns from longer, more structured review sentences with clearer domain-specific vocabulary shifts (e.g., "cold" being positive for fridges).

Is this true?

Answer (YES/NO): NO